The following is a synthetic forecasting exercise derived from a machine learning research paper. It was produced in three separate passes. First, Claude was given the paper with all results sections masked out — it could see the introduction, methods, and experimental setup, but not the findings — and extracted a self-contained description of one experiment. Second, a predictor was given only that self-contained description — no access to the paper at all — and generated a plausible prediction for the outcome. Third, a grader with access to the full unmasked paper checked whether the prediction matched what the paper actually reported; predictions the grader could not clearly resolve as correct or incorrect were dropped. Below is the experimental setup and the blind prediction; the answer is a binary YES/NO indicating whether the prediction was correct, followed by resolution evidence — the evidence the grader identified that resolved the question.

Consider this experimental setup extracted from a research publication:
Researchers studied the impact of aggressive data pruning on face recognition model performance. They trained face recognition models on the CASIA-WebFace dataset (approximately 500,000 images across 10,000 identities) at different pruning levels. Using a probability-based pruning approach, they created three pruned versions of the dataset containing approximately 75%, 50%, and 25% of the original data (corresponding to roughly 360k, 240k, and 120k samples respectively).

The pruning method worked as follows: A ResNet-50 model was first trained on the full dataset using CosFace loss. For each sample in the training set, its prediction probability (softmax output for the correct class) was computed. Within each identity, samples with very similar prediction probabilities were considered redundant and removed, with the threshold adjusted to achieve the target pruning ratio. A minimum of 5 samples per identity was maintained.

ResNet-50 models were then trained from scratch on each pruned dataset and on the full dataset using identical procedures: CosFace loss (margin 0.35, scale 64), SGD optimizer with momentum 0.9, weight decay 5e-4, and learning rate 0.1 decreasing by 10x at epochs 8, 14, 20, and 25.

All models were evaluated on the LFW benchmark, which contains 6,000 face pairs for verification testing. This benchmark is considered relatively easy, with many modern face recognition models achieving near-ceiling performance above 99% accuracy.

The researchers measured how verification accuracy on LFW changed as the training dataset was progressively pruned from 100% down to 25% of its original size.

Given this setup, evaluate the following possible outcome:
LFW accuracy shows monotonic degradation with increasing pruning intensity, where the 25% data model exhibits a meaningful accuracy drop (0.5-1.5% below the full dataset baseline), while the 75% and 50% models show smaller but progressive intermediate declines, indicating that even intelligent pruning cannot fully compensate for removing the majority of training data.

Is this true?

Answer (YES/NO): NO